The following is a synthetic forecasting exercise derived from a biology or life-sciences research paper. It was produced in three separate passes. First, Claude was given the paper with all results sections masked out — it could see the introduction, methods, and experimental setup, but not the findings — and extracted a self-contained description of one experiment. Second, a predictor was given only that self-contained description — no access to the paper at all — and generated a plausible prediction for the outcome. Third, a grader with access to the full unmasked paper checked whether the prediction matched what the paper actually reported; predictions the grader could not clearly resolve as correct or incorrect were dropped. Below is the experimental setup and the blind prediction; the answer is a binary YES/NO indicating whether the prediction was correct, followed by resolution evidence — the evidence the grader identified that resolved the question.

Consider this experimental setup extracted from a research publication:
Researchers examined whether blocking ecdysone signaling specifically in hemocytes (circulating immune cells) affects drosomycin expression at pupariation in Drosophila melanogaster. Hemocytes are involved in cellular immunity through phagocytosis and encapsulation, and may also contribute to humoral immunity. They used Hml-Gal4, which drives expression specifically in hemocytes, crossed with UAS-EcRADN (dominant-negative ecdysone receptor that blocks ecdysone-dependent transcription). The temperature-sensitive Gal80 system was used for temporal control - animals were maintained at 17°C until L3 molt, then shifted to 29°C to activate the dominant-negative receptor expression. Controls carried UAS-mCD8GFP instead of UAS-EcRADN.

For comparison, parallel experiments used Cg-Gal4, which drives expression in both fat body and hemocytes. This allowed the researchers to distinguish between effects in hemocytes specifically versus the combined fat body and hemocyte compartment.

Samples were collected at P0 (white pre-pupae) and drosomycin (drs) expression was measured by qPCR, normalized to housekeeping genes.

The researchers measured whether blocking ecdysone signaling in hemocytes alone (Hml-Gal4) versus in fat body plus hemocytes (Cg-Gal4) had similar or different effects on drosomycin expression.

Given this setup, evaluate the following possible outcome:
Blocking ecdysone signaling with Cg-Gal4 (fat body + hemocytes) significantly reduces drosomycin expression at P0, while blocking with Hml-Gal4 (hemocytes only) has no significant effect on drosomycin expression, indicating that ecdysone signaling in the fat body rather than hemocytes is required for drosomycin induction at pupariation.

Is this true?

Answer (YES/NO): YES